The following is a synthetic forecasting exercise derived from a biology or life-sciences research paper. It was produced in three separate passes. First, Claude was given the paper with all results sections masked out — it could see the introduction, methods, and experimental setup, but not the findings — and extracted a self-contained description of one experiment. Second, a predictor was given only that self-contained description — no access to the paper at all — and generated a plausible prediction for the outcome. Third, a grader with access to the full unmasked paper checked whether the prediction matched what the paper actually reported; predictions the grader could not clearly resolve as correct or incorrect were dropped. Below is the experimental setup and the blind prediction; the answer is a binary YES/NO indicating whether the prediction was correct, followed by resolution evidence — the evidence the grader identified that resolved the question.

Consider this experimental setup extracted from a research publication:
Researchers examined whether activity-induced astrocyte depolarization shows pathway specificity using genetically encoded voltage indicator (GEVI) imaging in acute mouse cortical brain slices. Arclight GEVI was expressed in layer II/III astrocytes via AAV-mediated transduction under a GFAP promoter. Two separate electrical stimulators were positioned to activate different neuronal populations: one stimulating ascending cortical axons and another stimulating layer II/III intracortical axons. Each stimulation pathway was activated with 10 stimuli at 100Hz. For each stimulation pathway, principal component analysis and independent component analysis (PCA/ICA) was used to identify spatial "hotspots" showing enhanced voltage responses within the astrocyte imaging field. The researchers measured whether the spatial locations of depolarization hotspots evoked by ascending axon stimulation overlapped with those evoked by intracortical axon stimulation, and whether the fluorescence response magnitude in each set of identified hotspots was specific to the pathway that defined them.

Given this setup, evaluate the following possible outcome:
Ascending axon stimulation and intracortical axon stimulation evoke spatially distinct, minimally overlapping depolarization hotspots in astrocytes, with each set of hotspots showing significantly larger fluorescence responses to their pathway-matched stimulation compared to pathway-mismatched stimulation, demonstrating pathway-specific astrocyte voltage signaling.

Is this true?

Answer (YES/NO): YES